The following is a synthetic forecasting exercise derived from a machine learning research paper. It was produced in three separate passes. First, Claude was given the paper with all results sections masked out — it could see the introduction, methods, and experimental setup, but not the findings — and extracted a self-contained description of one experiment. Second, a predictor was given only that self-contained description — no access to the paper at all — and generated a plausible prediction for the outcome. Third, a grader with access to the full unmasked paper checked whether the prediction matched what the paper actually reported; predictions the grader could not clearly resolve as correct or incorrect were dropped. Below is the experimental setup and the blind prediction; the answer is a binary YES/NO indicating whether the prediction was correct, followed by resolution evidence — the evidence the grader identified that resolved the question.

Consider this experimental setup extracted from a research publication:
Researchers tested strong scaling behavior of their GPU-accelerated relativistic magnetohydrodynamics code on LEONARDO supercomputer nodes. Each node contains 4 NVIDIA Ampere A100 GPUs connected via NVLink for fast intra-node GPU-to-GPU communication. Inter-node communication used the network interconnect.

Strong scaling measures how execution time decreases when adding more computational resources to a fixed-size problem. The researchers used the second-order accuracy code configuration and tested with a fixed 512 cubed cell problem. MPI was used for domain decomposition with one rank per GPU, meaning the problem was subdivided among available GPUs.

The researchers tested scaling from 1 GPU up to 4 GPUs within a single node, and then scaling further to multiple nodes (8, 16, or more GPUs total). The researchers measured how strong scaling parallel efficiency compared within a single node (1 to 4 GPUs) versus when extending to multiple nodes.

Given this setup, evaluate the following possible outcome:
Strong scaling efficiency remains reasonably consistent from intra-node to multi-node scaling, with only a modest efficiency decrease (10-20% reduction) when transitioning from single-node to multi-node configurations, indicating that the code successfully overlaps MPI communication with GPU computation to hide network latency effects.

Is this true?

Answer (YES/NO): NO